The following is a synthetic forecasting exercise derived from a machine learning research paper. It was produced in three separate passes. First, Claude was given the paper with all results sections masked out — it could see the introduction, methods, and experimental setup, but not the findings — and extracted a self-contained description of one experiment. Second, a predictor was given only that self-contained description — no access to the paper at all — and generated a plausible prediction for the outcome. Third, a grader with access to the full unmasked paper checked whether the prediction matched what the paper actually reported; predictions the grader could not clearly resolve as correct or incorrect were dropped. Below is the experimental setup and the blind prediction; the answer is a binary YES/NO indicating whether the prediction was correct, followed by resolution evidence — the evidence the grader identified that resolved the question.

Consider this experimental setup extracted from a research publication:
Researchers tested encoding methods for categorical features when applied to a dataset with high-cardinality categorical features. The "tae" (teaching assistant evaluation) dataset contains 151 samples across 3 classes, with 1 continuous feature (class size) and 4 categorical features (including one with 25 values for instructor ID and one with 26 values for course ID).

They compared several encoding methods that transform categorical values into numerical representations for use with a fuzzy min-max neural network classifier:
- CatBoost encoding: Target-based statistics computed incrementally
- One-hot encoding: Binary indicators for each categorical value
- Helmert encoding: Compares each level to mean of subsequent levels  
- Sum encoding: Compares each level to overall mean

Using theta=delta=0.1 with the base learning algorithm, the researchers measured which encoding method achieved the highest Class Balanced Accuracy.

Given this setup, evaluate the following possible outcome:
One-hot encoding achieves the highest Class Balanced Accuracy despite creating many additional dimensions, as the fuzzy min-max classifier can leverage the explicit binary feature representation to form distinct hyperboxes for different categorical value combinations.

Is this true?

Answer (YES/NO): NO